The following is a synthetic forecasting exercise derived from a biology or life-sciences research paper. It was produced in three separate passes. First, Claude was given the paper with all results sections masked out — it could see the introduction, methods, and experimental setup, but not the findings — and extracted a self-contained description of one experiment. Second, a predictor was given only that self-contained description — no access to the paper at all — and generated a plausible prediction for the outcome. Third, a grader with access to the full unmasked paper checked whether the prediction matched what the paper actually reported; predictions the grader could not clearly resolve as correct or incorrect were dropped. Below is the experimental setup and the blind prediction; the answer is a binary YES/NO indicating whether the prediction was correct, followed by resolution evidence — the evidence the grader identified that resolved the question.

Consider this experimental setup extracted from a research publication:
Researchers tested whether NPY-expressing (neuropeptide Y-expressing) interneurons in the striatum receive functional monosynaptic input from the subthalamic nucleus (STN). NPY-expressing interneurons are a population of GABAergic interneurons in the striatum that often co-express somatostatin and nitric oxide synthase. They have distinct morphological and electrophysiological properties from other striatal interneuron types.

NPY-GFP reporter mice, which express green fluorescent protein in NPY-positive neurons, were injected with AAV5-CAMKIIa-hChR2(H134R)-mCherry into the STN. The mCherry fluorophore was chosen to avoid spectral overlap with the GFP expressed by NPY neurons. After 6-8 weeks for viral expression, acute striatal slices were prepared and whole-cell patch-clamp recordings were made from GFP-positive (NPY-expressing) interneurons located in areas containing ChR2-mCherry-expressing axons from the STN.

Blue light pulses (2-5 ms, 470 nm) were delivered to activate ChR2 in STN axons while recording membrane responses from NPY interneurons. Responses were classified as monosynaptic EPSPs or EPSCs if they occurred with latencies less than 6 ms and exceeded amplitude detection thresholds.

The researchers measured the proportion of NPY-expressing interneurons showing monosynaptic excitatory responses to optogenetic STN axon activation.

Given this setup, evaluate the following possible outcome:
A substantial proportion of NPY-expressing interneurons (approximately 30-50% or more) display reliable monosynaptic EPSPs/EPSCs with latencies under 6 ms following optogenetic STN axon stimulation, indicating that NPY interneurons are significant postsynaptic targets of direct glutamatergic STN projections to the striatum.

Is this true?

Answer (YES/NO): NO